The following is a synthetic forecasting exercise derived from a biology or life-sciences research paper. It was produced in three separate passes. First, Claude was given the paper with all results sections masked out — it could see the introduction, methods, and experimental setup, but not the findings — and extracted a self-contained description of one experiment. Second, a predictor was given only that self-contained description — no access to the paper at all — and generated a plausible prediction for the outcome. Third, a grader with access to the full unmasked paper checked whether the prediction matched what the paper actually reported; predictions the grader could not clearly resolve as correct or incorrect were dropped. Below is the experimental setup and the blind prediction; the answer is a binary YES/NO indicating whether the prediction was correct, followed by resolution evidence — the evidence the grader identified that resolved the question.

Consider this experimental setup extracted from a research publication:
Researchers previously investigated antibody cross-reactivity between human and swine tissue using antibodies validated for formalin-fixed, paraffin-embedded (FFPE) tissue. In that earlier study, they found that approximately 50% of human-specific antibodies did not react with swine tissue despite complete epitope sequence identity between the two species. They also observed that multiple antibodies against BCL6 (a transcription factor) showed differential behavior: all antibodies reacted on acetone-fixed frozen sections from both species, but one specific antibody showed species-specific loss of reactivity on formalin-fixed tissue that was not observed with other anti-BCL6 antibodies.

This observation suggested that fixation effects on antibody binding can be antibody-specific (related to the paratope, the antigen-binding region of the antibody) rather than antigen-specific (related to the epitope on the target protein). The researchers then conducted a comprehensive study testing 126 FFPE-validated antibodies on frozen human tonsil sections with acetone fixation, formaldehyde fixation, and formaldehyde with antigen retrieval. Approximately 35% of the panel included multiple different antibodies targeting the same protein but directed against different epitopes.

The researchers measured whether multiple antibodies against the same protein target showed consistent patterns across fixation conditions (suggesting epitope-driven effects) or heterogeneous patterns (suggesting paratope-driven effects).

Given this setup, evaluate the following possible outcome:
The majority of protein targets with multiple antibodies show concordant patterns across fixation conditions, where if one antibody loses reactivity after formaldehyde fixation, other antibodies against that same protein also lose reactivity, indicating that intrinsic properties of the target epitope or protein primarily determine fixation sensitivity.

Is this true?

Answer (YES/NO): NO